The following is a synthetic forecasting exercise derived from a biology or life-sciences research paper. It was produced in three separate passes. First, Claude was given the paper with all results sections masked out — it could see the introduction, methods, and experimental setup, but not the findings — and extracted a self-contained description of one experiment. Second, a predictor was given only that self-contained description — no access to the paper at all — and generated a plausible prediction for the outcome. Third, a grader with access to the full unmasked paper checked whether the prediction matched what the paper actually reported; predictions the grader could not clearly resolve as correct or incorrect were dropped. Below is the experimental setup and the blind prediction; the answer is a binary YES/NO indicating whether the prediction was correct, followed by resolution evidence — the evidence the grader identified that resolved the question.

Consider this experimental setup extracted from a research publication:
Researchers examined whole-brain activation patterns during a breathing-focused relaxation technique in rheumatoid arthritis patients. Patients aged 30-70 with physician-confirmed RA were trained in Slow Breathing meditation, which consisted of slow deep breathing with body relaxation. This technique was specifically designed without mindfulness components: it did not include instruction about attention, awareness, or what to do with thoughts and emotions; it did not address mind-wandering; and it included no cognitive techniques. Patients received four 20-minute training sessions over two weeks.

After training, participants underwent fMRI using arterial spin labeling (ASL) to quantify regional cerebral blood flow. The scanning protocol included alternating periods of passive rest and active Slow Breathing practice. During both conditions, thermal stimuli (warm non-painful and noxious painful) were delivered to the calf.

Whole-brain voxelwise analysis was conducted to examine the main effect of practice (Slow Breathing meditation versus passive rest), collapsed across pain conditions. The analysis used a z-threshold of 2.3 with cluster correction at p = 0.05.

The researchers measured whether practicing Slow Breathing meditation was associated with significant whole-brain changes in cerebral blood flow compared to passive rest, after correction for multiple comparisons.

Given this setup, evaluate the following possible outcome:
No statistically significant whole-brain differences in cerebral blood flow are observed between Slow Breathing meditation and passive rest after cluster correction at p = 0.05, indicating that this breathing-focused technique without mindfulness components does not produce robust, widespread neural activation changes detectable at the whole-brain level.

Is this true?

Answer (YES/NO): NO